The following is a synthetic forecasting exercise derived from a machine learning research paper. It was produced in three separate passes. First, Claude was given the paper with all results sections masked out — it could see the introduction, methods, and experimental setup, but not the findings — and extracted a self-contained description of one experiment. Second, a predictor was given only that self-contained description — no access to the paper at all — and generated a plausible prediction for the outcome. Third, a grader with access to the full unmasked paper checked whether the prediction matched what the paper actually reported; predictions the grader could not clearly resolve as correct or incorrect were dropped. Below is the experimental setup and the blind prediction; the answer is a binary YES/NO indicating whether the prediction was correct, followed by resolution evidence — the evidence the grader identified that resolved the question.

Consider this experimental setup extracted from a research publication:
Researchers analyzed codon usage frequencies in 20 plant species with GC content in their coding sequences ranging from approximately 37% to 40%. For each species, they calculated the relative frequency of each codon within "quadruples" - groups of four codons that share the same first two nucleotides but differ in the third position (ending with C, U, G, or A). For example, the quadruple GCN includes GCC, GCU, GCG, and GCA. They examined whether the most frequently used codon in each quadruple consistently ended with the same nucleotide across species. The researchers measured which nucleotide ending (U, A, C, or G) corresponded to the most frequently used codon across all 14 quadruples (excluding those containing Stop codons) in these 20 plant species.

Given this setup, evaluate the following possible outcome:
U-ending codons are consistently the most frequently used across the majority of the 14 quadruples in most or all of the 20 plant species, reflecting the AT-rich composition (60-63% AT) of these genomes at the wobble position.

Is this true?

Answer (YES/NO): NO